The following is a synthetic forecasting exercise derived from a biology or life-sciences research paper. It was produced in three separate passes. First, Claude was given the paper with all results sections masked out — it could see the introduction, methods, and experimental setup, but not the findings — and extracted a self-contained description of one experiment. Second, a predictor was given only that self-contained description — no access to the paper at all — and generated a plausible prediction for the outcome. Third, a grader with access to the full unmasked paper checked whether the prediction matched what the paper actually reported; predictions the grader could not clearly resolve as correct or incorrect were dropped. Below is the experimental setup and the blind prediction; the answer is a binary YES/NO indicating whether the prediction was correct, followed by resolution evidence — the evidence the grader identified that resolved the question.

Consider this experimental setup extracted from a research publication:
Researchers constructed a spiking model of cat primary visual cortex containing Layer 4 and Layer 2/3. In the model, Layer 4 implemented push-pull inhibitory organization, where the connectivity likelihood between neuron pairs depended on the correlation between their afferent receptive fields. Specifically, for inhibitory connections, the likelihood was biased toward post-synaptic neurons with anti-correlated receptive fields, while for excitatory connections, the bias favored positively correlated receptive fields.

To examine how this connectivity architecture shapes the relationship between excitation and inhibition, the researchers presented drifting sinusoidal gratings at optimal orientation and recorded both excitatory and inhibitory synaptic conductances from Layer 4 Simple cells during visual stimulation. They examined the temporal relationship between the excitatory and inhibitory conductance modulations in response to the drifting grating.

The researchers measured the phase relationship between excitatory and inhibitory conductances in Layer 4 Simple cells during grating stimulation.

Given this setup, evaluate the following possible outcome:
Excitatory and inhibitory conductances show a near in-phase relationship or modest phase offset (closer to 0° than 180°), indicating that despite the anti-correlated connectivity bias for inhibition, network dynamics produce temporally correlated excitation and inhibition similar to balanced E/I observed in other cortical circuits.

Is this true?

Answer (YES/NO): NO